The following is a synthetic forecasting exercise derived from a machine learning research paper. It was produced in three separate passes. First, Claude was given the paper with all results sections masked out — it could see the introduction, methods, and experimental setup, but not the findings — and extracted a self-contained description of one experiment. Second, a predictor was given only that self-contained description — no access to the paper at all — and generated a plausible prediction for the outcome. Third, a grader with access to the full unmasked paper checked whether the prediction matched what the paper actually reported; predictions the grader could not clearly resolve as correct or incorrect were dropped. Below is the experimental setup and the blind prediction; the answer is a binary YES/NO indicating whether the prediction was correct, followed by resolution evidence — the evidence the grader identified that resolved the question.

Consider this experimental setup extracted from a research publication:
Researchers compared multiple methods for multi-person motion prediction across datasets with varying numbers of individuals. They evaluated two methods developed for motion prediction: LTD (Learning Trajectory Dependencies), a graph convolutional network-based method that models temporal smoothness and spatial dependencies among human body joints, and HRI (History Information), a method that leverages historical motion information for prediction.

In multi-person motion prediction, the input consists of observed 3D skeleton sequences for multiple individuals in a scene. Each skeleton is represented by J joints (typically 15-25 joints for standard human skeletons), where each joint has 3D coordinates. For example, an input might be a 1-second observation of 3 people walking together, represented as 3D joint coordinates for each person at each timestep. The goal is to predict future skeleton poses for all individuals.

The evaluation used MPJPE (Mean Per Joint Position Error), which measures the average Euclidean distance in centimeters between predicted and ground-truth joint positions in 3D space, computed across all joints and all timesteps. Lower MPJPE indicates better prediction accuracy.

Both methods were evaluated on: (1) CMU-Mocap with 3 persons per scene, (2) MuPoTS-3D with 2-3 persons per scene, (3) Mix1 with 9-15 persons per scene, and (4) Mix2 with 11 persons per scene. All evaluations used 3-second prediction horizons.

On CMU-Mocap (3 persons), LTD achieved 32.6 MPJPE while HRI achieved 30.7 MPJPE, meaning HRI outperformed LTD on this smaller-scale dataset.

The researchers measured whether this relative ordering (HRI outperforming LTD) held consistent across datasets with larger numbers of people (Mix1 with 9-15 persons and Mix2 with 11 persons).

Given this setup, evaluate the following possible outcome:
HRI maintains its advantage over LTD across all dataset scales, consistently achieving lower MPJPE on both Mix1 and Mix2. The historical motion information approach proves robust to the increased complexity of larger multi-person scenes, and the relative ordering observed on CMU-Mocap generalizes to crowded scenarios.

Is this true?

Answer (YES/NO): NO